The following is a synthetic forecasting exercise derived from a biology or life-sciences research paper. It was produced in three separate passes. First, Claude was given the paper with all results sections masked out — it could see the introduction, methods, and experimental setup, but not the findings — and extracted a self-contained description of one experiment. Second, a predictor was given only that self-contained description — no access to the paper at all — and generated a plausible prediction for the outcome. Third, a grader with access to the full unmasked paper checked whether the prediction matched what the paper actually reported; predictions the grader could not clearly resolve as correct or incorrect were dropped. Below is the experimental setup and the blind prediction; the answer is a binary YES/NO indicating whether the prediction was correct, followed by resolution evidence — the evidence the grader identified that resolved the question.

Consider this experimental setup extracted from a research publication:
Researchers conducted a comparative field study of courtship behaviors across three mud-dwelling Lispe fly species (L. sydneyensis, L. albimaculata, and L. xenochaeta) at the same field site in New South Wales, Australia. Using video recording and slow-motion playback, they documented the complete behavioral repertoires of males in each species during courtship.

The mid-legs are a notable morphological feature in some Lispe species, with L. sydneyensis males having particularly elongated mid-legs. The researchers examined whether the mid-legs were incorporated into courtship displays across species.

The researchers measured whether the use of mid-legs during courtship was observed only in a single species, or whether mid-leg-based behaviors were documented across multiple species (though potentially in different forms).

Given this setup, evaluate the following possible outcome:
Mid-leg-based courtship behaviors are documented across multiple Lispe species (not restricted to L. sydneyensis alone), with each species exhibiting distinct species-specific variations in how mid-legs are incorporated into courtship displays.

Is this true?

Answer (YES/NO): YES